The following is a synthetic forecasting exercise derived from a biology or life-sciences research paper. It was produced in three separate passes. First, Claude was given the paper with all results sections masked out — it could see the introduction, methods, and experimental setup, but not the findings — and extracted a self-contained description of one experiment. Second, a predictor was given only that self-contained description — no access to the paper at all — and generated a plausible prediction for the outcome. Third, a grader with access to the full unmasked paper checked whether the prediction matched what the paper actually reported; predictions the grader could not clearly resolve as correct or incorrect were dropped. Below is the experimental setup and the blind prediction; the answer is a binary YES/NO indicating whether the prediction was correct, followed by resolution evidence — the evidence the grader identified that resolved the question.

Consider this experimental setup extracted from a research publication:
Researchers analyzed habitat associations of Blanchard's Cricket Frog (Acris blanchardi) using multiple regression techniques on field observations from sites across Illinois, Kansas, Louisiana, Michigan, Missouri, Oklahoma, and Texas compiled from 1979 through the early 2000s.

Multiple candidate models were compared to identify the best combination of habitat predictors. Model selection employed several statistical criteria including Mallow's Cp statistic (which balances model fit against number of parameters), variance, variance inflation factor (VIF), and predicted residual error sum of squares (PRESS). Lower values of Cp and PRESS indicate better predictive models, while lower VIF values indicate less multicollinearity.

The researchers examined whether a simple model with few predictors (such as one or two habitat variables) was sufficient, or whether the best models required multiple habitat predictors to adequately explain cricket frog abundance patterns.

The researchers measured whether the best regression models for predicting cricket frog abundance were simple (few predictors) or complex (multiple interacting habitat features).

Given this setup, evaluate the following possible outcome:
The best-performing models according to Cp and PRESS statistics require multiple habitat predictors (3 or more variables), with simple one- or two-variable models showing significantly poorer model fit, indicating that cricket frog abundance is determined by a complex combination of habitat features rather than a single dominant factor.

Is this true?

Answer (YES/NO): YES